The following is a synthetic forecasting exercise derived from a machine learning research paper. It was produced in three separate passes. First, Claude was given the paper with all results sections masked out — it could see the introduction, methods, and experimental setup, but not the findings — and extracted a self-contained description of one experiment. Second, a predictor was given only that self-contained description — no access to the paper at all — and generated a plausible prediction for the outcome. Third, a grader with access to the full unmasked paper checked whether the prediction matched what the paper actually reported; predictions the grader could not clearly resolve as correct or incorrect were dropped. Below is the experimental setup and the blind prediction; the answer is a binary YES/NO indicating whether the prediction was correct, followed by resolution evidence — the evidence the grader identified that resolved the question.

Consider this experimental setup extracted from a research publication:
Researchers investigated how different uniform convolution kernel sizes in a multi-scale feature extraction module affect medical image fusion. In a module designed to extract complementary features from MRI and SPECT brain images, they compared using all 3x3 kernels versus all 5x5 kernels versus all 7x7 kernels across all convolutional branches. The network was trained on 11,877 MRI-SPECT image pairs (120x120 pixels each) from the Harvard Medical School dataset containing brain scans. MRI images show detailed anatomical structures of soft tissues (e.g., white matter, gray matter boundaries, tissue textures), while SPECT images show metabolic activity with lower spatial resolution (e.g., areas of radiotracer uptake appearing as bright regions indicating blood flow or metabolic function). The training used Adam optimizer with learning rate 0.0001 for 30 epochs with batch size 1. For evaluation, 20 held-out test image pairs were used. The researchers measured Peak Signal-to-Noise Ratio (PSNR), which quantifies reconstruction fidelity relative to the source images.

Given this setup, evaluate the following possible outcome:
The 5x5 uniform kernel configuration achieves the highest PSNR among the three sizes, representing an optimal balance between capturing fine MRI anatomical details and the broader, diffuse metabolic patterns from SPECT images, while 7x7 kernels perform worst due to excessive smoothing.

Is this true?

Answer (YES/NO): NO